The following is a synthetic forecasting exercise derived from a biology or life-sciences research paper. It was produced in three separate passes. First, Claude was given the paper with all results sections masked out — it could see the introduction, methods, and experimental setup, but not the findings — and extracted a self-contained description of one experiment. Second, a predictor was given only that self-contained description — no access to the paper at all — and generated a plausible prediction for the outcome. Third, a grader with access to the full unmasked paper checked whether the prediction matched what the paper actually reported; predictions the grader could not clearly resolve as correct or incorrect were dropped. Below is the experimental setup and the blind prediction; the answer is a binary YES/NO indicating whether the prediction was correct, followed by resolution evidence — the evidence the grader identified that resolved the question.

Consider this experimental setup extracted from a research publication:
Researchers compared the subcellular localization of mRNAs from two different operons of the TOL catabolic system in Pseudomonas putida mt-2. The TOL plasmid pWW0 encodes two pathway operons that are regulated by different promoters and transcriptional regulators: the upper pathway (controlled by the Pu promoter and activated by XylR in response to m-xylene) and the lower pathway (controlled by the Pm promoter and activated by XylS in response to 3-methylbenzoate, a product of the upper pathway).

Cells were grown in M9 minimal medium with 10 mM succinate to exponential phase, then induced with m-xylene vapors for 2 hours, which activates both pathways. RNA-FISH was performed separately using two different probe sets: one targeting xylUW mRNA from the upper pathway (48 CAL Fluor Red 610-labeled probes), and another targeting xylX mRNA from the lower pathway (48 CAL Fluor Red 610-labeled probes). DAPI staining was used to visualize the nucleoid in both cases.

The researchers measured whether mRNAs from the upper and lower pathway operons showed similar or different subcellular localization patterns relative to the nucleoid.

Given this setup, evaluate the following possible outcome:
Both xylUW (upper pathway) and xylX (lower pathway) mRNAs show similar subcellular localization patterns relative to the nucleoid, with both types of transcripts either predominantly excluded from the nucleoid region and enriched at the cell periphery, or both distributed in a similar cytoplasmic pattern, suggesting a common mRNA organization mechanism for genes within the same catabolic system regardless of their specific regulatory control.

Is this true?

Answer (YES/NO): YES